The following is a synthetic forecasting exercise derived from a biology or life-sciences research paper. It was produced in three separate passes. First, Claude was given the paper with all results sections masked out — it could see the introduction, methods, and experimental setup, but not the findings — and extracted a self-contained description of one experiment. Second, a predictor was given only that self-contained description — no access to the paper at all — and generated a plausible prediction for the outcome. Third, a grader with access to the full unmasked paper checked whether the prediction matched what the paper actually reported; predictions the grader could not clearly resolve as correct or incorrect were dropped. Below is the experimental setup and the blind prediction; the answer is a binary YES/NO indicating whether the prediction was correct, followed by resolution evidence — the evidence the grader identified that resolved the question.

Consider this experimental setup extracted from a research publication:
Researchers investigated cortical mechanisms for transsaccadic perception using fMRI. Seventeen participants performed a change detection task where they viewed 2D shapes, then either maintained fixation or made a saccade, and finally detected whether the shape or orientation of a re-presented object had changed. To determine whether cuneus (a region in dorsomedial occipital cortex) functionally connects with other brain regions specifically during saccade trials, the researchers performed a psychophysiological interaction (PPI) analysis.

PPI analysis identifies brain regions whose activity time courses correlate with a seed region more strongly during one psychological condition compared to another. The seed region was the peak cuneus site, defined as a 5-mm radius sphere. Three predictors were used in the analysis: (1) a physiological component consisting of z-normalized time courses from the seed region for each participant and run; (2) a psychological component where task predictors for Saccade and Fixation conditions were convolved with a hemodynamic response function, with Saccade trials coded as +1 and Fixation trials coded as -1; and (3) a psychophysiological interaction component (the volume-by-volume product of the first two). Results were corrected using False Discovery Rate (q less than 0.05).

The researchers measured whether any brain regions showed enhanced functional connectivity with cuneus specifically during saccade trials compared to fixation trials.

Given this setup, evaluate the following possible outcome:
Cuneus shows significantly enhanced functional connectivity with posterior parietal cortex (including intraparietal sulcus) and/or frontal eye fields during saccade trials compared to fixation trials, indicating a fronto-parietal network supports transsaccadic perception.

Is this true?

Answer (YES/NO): NO